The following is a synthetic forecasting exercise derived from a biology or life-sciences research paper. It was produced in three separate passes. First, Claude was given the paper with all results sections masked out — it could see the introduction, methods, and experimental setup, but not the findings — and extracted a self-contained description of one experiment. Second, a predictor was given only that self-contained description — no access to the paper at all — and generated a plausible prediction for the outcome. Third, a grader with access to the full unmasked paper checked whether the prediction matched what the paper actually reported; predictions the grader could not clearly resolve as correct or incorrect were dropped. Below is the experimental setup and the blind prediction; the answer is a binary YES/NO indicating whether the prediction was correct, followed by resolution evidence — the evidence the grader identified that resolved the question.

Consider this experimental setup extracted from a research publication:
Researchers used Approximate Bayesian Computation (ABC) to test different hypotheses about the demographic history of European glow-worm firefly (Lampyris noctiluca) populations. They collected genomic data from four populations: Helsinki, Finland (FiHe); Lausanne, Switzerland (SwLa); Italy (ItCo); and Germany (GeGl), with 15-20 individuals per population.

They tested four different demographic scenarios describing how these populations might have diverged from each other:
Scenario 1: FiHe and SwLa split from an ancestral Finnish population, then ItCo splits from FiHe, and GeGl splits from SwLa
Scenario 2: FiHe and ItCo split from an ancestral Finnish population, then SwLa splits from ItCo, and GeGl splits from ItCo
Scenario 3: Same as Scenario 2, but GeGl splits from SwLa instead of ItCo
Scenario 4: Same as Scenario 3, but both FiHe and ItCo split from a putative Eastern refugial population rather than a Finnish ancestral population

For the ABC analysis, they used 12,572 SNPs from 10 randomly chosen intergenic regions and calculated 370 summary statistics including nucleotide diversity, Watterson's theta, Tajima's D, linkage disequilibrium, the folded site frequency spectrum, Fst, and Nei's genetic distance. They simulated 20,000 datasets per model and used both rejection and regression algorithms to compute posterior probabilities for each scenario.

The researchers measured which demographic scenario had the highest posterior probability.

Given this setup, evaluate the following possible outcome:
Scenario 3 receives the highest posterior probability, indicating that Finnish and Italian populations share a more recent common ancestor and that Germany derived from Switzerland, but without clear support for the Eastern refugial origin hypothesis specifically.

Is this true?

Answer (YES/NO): NO